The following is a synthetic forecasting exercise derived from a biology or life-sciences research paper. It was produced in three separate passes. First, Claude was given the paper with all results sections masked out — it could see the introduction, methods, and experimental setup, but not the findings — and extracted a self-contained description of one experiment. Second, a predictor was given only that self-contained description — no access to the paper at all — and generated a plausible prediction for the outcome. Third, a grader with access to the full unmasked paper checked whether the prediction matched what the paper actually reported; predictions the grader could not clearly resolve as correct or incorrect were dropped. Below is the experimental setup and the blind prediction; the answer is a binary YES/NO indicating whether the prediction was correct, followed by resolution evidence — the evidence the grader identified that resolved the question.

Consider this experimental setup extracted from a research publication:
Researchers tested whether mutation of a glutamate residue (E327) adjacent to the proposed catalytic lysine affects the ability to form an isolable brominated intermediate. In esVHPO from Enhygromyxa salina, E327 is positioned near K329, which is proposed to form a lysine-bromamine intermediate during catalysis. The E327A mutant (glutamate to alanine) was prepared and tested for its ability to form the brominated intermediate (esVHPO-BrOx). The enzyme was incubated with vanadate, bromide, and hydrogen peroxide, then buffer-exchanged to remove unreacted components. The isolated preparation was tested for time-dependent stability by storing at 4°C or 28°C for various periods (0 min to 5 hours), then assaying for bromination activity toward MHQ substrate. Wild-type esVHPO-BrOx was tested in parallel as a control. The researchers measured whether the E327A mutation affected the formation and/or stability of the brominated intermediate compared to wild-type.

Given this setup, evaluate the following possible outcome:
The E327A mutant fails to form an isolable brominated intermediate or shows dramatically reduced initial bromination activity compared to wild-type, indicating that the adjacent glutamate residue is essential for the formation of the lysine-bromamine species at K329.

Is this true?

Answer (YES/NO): NO